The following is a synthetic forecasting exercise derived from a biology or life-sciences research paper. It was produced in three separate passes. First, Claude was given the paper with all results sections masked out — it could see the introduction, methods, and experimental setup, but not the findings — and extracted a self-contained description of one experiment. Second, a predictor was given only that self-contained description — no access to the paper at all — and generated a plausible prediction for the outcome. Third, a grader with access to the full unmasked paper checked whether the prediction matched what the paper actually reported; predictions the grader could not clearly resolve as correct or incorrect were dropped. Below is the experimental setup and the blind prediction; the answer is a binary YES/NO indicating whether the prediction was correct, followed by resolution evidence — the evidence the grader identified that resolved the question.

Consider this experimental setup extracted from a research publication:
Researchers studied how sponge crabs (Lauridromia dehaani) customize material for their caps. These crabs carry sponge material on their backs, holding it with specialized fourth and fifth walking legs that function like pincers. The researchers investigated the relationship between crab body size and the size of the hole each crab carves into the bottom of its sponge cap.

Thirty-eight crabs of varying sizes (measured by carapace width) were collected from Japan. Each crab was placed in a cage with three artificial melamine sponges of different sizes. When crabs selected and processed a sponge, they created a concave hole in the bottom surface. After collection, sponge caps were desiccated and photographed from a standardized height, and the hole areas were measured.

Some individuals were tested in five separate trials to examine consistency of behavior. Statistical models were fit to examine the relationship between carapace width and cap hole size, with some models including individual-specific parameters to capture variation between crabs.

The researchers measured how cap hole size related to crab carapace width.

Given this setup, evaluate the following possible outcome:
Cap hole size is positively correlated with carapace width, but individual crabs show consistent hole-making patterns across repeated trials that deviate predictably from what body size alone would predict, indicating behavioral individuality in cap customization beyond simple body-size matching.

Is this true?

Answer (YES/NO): YES